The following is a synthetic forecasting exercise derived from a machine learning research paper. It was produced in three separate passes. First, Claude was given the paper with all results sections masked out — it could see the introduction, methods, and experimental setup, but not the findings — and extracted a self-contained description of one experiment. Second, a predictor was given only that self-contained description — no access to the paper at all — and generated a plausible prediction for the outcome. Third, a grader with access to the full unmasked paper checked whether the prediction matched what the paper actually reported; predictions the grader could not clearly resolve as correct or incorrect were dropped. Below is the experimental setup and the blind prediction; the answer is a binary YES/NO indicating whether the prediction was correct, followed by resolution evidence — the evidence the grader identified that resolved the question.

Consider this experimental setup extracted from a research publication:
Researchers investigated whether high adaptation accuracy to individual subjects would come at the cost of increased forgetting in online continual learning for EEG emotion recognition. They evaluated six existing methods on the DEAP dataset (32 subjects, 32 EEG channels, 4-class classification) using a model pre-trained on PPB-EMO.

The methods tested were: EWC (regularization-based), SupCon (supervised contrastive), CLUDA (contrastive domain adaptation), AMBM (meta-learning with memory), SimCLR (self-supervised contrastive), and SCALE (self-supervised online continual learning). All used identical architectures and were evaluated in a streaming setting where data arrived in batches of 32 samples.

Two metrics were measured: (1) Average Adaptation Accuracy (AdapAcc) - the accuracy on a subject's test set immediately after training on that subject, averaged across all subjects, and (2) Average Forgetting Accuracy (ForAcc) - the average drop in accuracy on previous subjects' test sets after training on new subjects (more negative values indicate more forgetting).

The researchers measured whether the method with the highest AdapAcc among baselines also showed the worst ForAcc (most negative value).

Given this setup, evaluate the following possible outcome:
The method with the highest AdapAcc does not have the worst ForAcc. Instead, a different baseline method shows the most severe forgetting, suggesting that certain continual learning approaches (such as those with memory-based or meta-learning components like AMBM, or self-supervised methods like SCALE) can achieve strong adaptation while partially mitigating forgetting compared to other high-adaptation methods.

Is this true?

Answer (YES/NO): NO